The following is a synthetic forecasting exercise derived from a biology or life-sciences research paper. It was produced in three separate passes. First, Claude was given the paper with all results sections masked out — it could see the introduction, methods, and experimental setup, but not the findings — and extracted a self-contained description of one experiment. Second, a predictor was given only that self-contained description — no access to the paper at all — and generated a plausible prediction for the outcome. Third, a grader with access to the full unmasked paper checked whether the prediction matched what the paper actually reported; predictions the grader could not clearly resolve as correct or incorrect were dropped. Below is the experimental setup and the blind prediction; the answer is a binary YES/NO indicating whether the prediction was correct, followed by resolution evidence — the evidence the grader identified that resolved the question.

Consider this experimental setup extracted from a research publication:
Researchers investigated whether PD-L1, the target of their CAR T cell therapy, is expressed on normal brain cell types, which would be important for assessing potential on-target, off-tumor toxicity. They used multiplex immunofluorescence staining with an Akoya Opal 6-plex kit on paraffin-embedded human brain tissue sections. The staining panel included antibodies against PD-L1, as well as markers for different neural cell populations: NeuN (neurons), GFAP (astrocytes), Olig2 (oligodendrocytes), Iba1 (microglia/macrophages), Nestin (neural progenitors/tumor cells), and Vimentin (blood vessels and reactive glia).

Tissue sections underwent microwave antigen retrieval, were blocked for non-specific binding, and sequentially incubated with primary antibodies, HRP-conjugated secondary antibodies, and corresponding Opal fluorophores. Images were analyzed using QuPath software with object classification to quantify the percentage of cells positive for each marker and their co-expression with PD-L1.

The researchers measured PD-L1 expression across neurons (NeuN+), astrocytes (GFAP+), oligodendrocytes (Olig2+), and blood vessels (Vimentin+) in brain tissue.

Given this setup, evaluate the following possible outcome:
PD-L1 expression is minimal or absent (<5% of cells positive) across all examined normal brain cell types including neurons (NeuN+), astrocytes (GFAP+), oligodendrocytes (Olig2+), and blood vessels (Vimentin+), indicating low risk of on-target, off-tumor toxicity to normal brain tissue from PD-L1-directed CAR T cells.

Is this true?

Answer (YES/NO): YES